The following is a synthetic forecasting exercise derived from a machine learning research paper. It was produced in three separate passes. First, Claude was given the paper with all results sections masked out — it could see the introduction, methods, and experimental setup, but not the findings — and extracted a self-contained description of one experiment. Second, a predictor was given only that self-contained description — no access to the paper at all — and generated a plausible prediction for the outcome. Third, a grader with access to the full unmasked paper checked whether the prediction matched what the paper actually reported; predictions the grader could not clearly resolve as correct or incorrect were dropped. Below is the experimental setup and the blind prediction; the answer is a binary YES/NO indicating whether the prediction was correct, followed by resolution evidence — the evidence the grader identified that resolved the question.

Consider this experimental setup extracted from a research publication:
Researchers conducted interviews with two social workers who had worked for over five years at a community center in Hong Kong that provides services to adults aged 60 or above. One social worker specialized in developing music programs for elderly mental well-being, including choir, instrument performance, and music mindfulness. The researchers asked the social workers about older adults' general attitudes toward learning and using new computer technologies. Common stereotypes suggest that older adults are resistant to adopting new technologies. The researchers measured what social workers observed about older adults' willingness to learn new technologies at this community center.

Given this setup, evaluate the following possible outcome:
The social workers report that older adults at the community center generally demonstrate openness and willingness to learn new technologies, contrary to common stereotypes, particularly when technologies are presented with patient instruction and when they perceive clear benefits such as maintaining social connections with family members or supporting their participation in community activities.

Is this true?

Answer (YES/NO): NO